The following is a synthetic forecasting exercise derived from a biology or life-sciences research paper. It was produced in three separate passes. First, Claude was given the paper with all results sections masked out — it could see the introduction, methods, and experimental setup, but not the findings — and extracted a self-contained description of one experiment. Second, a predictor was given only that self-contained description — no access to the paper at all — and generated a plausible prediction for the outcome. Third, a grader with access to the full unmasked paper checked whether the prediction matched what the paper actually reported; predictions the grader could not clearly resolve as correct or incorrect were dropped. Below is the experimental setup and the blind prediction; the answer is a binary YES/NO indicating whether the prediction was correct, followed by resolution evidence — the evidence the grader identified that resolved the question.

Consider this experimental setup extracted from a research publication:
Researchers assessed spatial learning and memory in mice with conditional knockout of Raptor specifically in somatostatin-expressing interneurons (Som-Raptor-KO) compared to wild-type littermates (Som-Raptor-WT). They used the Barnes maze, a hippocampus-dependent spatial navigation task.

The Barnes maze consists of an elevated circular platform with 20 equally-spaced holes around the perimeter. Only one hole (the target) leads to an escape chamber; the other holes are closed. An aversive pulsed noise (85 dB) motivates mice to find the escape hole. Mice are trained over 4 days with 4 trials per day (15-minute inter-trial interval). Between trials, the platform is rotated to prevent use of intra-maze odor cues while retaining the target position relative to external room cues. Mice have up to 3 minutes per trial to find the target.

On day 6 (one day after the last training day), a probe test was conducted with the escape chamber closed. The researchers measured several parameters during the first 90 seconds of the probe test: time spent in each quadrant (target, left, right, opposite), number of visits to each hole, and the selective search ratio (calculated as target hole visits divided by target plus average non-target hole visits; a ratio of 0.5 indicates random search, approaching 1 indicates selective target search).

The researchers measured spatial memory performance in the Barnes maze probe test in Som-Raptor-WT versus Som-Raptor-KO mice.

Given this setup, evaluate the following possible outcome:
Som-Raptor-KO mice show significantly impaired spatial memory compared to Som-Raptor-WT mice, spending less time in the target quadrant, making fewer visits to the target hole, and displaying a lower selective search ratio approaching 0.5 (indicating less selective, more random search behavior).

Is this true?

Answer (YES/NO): YES